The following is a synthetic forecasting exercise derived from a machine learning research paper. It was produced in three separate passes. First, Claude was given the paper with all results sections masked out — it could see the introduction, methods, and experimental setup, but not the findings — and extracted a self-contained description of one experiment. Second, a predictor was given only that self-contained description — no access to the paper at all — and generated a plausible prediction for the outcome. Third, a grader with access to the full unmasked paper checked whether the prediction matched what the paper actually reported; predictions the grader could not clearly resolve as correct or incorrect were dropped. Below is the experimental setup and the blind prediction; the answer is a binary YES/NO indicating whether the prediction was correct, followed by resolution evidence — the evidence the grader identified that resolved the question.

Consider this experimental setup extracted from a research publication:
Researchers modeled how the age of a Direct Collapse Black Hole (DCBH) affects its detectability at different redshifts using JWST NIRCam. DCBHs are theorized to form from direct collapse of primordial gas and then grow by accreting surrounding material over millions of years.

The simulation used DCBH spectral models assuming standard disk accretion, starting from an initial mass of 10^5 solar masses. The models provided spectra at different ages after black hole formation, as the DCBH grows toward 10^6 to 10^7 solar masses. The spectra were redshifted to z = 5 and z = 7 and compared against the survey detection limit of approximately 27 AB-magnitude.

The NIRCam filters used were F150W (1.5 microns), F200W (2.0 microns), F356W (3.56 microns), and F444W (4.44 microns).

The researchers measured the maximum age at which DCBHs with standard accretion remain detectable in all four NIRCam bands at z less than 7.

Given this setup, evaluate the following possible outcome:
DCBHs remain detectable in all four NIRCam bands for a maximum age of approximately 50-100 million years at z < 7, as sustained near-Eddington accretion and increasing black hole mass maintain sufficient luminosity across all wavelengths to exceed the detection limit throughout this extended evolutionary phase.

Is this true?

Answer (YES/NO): NO